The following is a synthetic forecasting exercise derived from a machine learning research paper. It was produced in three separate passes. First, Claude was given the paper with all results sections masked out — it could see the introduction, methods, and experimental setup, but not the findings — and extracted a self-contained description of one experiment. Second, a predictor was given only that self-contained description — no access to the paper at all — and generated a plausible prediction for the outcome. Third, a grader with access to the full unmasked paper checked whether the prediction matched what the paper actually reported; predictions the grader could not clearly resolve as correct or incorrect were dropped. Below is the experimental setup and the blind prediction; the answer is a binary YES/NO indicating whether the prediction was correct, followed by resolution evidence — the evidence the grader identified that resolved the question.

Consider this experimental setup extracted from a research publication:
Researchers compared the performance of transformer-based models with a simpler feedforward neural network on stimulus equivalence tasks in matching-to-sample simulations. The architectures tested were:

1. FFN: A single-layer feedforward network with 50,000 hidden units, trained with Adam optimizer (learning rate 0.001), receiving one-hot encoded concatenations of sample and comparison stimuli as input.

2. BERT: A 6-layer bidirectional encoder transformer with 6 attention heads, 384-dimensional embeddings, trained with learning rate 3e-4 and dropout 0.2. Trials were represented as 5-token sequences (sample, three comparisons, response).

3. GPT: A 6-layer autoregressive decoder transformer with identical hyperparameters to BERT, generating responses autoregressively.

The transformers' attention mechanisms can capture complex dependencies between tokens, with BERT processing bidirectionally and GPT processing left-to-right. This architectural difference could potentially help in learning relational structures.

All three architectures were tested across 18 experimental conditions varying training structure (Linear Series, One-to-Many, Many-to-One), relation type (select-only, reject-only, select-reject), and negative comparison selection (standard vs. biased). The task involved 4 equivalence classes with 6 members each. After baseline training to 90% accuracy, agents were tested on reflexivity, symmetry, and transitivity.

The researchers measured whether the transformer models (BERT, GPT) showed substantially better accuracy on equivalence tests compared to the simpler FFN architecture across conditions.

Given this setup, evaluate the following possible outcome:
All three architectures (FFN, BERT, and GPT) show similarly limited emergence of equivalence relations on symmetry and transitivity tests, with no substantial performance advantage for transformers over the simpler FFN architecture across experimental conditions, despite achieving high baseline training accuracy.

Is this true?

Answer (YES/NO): YES